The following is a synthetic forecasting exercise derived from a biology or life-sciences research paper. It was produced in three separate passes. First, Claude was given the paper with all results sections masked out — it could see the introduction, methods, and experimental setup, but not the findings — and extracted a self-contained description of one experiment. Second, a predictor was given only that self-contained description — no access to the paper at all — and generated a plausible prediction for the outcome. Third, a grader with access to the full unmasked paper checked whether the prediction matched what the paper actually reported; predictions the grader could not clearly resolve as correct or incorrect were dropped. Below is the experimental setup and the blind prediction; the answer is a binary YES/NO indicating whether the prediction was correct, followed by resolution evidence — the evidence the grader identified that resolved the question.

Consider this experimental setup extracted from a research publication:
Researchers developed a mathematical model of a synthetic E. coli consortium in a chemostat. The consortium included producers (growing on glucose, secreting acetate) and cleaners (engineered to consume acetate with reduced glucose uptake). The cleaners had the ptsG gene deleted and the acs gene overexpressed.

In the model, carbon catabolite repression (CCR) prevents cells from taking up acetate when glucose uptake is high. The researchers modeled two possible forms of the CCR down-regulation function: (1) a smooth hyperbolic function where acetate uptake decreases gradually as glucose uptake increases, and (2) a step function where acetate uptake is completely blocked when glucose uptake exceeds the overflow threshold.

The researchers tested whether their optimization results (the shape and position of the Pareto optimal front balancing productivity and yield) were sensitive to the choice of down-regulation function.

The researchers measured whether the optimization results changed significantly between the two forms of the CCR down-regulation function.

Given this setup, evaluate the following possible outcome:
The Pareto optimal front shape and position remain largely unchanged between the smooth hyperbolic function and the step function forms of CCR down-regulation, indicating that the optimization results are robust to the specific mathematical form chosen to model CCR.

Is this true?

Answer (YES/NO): YES